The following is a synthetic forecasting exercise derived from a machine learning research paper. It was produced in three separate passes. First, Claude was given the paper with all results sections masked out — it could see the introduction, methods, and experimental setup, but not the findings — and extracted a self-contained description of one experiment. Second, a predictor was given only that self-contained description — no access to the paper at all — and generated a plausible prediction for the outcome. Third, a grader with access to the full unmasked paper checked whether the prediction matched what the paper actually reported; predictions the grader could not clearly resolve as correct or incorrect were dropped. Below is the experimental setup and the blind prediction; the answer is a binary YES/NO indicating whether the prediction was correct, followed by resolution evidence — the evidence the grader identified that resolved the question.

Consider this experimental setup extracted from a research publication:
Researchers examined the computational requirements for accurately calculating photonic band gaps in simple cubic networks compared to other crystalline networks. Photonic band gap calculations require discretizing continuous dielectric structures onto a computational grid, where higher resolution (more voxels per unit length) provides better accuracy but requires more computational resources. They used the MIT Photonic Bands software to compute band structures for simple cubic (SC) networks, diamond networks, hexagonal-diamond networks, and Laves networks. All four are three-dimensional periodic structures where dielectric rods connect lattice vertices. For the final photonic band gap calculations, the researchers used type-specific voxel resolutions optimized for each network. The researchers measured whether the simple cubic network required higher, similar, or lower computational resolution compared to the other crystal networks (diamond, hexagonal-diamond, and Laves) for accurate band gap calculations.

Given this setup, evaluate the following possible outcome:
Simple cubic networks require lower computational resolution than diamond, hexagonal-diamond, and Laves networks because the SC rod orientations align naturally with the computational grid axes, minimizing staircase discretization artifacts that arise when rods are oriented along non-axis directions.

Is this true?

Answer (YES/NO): NO